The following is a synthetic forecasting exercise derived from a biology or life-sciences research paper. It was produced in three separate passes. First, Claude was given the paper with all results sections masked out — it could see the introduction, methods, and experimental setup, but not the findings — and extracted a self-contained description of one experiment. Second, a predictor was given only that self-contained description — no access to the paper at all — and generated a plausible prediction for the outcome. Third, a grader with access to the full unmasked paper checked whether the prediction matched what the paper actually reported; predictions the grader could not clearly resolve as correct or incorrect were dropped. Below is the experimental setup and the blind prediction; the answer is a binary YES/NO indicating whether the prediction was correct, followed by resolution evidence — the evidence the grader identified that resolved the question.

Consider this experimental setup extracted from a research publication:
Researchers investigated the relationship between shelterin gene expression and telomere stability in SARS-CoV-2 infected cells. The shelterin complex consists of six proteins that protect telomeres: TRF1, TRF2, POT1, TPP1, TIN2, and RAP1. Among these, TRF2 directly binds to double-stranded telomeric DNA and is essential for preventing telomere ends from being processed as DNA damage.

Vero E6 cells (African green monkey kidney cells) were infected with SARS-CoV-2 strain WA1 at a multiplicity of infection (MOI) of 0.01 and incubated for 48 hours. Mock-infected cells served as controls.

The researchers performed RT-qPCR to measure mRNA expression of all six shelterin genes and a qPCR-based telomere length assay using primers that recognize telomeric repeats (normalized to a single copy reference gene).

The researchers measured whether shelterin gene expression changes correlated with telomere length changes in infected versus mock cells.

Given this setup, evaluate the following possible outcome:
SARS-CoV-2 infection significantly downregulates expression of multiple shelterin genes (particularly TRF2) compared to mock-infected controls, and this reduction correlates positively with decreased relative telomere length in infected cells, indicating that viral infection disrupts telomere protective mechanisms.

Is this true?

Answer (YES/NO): NO